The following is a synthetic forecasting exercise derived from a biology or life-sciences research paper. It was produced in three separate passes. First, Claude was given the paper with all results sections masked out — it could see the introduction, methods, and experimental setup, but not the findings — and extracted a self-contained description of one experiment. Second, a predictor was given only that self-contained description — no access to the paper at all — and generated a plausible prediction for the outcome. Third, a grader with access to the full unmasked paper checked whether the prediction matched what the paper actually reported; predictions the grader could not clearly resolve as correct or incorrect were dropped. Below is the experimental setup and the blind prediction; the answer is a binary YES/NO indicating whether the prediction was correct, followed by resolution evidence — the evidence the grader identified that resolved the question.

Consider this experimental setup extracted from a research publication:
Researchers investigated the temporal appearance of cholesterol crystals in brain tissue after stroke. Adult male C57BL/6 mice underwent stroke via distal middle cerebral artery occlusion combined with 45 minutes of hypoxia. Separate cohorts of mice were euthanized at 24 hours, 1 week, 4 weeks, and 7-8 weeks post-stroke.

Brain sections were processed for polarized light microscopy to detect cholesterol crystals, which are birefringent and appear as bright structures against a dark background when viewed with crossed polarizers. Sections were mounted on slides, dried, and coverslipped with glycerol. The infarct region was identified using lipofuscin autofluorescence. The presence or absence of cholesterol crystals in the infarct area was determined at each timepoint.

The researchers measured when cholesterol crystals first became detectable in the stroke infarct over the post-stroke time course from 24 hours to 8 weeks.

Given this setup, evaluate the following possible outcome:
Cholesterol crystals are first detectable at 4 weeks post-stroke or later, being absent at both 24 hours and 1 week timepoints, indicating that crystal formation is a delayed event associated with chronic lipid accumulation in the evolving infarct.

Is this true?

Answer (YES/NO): YES